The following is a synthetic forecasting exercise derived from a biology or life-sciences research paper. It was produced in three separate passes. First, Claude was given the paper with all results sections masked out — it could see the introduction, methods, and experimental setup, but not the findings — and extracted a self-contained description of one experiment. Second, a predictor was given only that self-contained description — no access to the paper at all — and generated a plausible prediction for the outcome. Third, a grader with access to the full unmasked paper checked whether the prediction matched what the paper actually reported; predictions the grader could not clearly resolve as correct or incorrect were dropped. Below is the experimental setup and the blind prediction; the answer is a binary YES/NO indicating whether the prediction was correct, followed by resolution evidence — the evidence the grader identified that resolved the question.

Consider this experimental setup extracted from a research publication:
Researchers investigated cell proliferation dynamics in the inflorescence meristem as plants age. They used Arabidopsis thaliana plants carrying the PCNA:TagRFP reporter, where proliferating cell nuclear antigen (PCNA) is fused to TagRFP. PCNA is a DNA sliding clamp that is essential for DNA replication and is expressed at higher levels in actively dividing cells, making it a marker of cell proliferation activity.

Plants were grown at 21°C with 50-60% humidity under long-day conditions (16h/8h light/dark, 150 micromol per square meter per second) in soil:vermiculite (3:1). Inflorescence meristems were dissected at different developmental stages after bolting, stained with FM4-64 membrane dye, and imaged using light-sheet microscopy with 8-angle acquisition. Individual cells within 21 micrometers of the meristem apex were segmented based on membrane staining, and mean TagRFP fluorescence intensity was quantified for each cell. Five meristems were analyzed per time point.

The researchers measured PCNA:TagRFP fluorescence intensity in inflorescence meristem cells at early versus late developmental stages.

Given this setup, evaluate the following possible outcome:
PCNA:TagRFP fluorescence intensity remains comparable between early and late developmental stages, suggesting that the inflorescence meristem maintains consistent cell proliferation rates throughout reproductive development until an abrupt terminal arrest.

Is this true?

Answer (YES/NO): NO